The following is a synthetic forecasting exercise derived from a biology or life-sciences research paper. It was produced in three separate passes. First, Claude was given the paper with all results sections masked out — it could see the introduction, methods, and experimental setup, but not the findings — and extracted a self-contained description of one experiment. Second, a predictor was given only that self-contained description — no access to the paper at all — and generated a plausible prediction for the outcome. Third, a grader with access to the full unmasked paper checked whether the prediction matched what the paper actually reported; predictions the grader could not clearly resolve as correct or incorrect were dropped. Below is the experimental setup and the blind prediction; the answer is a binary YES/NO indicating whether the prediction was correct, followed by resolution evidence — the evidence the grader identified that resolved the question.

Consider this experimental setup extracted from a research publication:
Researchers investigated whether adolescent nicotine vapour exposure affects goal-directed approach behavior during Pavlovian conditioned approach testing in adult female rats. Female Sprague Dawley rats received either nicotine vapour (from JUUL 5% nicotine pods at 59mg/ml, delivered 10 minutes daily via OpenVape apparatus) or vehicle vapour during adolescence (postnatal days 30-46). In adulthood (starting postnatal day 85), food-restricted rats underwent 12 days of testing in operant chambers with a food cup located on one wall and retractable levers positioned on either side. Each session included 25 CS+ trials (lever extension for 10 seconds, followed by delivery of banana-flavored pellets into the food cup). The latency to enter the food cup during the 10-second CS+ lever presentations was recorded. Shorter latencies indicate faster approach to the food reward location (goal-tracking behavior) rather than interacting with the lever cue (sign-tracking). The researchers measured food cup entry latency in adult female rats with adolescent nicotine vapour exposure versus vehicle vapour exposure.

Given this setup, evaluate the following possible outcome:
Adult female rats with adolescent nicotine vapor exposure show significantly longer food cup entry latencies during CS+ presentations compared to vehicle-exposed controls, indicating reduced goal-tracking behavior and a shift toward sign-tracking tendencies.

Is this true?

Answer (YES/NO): NO